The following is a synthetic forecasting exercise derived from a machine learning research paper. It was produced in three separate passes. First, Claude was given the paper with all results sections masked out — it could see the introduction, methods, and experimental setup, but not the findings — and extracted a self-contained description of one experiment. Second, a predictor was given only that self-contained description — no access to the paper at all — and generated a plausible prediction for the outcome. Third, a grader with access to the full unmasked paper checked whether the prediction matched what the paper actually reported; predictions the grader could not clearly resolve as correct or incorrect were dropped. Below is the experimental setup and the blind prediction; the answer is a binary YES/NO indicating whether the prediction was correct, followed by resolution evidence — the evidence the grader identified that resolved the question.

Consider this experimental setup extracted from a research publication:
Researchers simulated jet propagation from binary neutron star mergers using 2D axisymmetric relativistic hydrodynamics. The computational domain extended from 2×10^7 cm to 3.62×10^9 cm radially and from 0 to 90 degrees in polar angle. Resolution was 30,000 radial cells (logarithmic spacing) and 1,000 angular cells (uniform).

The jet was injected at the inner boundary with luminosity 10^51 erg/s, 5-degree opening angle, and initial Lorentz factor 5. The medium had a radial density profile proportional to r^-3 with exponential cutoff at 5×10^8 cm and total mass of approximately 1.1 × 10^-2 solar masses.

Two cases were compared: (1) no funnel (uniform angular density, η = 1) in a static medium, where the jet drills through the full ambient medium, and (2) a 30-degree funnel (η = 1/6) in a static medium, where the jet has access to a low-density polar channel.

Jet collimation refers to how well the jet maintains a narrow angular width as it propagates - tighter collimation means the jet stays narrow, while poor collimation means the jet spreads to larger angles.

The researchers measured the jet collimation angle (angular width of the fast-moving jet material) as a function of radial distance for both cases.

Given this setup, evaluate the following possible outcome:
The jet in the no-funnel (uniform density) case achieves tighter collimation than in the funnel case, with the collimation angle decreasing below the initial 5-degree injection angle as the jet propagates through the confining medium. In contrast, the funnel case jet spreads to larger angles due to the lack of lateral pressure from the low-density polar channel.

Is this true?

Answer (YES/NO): NO